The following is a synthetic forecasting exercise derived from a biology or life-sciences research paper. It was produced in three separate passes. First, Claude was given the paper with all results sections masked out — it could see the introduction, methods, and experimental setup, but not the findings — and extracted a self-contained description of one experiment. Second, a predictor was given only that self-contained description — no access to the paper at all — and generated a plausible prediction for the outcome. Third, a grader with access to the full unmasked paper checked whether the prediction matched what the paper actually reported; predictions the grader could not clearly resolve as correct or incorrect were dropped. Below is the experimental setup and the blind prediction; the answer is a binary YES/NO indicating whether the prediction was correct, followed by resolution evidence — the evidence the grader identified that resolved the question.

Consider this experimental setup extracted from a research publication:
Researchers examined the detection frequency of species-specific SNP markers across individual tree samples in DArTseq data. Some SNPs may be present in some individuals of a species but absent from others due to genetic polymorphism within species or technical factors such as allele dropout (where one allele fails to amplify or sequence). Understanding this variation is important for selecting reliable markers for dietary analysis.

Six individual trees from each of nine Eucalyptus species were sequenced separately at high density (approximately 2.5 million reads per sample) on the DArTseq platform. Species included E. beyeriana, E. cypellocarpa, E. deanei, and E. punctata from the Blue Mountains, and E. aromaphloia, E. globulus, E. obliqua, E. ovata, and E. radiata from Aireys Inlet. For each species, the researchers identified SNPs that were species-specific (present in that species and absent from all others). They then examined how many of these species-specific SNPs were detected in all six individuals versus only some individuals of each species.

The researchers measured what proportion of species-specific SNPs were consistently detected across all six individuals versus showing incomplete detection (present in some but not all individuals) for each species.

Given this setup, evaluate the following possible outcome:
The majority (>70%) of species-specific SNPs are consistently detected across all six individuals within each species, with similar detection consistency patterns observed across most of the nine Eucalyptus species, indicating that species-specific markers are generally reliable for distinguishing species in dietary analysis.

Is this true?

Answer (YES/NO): NO